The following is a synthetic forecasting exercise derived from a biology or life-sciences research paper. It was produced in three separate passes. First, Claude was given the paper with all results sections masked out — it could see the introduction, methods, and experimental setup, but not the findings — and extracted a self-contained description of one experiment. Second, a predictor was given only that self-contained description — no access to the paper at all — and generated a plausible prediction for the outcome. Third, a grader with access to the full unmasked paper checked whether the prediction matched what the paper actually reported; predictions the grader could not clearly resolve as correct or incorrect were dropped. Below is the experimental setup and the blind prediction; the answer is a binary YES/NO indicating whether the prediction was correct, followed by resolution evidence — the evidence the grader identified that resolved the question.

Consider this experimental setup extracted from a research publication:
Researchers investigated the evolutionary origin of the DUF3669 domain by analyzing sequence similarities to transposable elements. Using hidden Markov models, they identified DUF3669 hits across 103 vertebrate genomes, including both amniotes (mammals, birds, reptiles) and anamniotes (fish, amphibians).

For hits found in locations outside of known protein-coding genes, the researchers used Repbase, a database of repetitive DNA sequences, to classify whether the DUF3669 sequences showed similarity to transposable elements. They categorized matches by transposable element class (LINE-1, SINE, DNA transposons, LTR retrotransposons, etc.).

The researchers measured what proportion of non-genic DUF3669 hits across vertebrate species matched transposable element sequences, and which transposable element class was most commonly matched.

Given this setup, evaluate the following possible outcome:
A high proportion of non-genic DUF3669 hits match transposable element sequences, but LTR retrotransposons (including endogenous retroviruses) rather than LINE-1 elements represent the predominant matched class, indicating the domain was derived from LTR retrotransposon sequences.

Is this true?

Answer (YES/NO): NO